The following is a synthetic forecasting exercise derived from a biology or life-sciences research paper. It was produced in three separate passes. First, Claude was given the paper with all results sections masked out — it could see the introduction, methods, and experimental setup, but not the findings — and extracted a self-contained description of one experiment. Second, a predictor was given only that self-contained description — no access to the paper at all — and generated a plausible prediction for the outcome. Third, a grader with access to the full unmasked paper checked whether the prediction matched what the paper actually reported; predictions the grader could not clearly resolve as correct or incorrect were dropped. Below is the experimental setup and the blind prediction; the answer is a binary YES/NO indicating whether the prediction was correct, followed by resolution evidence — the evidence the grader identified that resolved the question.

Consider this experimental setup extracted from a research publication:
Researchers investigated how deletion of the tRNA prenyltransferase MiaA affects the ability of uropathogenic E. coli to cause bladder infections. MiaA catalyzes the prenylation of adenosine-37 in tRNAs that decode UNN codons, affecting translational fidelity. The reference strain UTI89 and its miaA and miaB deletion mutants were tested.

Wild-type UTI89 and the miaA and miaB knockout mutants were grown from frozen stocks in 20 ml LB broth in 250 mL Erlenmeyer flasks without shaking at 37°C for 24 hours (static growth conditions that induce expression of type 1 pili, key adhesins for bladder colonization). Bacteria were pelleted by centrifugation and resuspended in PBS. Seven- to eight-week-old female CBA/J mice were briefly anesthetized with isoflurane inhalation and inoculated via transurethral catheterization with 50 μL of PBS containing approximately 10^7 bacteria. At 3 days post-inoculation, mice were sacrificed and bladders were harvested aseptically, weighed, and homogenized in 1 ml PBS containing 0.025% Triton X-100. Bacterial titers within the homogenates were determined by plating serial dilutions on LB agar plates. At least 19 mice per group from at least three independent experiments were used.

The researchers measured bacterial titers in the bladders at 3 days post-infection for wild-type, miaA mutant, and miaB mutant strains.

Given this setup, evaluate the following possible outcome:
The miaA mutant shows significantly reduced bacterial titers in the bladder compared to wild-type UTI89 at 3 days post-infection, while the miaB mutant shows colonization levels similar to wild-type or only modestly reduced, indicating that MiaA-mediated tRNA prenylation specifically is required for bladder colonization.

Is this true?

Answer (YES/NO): YES